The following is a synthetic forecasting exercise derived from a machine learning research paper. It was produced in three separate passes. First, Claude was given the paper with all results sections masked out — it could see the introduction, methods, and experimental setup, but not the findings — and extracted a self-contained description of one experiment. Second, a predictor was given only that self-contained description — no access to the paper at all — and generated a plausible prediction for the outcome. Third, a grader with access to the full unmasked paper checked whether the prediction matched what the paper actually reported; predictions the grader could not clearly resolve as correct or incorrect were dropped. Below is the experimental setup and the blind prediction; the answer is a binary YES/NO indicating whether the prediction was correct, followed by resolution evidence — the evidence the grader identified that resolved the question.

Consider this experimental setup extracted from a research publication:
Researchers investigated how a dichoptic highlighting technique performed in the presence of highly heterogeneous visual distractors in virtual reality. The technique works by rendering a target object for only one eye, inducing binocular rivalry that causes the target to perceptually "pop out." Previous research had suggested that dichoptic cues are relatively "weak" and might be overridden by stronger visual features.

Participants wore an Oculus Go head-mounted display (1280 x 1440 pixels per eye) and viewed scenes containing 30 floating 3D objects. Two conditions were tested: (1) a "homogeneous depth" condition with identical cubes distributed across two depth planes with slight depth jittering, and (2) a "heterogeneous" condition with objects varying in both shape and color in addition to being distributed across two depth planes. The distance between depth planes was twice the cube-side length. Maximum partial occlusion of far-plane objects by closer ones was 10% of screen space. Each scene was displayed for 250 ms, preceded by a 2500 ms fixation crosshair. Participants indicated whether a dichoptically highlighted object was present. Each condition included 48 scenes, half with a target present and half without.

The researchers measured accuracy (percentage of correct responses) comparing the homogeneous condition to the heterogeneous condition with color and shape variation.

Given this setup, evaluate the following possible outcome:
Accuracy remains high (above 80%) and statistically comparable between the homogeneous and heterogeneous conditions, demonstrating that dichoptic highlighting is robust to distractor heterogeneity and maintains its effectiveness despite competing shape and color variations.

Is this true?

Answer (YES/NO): YES